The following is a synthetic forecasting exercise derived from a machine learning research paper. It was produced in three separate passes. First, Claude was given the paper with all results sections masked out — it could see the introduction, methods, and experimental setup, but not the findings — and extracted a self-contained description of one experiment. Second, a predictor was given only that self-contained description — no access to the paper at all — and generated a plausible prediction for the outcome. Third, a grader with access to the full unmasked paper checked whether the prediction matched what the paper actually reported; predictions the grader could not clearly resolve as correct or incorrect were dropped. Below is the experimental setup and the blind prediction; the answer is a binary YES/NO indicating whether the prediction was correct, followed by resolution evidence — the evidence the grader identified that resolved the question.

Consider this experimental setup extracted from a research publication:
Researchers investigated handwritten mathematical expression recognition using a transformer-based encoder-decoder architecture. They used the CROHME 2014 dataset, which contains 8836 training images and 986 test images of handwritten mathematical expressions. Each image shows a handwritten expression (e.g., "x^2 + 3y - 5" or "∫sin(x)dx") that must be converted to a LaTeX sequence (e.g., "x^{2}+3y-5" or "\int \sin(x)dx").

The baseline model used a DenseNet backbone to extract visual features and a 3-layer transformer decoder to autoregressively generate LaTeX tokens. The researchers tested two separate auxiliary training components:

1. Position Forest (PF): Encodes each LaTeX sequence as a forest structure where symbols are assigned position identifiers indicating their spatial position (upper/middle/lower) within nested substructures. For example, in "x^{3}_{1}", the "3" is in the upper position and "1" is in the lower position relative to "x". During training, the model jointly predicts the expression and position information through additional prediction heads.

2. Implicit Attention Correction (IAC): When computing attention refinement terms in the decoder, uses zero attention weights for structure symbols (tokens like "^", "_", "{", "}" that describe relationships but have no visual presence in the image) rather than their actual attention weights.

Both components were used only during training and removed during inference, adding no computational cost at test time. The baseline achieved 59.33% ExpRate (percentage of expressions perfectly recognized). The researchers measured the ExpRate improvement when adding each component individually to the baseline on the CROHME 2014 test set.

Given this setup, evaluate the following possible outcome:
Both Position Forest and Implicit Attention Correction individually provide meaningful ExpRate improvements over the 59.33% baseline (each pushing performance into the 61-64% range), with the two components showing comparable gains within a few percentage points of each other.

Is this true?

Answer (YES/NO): NO